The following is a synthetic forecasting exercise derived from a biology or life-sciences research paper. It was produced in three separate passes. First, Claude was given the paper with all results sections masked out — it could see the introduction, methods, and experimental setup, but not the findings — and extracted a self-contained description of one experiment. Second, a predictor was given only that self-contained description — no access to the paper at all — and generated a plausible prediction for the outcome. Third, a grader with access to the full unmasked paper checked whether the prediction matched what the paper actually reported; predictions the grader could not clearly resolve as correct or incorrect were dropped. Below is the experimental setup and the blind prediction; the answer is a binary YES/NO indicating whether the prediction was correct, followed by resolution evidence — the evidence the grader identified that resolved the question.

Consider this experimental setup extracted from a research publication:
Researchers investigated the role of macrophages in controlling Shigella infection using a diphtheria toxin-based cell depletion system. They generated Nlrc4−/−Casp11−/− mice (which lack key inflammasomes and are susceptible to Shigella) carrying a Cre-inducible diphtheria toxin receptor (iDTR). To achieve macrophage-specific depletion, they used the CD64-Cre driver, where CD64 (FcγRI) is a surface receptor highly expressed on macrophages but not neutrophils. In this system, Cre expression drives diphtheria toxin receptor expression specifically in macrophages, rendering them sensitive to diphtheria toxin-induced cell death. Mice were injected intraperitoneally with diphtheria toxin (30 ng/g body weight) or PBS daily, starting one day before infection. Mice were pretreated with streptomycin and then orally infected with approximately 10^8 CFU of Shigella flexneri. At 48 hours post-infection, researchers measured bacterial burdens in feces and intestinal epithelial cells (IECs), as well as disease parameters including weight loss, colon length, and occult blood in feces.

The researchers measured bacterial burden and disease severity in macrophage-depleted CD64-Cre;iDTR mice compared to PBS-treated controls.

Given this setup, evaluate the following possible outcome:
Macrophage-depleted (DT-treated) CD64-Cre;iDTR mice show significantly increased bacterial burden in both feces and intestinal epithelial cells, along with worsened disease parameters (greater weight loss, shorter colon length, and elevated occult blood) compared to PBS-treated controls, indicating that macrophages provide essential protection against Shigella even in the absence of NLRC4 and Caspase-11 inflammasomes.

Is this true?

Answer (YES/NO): NO